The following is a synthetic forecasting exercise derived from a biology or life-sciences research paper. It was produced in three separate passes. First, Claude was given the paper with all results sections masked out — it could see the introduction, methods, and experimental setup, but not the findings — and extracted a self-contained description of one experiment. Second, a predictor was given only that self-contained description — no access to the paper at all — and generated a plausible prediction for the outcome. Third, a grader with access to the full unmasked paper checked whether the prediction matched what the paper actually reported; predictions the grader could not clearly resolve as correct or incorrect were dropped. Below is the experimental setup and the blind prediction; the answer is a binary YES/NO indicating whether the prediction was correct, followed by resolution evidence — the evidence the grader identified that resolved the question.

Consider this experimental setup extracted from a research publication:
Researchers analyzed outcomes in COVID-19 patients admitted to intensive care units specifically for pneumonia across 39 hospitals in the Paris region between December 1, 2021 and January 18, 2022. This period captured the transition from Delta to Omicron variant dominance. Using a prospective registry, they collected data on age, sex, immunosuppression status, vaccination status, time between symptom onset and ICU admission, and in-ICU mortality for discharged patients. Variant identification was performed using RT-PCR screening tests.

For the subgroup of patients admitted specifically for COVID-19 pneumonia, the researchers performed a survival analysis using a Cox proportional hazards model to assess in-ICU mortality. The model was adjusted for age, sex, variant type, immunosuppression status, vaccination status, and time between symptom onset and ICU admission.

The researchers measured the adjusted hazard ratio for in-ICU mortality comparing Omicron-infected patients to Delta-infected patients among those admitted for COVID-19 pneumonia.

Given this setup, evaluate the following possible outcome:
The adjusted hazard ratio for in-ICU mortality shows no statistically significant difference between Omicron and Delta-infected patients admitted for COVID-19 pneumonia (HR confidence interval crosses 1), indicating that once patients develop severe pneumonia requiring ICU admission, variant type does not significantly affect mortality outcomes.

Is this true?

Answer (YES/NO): YES